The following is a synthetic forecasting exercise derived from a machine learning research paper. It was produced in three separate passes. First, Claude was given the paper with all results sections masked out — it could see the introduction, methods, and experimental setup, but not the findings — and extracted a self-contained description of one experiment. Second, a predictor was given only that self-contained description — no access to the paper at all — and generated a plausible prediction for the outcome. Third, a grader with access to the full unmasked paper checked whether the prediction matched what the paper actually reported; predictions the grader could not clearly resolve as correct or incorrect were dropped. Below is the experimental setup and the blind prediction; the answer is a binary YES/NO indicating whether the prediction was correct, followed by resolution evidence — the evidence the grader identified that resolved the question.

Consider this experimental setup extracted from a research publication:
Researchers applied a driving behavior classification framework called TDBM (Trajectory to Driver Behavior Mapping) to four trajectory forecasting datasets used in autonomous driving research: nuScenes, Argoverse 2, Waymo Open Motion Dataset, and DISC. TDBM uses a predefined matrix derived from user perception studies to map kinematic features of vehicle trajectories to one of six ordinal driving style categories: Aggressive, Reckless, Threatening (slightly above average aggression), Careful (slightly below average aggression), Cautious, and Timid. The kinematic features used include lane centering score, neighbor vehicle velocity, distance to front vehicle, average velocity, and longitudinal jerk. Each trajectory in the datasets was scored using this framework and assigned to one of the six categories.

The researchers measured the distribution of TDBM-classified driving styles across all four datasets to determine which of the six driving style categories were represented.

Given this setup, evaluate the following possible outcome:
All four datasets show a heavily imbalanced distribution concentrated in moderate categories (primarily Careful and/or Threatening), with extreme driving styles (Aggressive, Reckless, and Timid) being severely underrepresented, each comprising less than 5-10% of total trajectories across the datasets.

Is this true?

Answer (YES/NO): NO